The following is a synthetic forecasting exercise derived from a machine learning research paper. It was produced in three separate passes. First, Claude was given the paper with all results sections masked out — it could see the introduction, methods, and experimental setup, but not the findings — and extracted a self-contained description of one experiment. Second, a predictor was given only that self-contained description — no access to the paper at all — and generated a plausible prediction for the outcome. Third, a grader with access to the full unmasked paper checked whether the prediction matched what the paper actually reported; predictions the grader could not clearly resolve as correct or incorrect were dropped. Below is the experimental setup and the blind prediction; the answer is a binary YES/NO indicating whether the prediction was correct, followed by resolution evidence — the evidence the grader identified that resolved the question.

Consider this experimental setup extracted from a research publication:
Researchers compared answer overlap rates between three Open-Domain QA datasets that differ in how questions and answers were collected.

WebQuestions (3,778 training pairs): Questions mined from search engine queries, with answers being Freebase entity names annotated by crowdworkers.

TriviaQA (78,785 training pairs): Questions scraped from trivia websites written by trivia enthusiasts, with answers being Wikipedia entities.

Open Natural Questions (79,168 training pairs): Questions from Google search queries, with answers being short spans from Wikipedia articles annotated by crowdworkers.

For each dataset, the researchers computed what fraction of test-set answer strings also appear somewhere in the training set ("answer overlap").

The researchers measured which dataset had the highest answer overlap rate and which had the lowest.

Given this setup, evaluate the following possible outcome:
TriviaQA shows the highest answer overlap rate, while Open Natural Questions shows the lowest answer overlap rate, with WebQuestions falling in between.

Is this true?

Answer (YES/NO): NO